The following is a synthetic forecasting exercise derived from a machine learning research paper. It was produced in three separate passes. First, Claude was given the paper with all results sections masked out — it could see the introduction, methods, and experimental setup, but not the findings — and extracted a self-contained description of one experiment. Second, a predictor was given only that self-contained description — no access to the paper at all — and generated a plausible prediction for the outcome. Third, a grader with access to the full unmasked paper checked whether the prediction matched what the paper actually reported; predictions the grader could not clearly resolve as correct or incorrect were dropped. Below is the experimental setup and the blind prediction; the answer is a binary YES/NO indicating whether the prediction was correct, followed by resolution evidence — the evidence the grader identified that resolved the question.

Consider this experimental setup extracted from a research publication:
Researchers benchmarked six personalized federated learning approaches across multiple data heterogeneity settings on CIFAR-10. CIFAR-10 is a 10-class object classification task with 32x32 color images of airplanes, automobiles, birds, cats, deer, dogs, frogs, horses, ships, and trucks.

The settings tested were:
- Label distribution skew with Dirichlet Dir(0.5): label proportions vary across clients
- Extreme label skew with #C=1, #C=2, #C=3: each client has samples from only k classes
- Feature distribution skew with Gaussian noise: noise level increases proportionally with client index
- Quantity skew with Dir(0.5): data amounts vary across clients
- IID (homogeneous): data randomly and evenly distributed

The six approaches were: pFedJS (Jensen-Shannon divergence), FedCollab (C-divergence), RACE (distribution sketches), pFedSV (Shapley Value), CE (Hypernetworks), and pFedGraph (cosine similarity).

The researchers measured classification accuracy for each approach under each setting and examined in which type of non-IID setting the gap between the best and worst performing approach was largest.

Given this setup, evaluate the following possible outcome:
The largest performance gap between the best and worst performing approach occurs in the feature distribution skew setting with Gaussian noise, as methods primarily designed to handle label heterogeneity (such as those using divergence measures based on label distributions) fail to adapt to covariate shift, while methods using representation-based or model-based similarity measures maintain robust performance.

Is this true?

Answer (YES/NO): NO